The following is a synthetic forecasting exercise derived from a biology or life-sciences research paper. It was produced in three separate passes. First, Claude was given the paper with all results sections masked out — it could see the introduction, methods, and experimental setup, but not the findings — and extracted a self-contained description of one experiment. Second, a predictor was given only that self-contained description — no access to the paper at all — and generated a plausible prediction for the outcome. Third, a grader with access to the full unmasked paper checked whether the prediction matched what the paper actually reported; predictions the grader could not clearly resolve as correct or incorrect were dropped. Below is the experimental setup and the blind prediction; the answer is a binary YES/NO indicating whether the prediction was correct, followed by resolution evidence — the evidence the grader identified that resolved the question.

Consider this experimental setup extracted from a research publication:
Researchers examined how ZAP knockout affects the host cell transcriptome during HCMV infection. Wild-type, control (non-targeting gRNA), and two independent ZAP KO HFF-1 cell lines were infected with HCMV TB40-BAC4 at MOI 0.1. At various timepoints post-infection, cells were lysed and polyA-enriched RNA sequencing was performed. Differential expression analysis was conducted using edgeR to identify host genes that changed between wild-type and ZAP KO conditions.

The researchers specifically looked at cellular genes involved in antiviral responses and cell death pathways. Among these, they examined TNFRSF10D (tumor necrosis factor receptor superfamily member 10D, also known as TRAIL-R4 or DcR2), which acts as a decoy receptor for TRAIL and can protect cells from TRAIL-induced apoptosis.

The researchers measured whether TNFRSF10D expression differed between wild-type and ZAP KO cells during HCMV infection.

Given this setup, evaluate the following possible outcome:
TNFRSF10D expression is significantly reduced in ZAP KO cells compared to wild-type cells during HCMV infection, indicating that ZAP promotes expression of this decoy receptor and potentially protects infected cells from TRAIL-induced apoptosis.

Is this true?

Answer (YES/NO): NO